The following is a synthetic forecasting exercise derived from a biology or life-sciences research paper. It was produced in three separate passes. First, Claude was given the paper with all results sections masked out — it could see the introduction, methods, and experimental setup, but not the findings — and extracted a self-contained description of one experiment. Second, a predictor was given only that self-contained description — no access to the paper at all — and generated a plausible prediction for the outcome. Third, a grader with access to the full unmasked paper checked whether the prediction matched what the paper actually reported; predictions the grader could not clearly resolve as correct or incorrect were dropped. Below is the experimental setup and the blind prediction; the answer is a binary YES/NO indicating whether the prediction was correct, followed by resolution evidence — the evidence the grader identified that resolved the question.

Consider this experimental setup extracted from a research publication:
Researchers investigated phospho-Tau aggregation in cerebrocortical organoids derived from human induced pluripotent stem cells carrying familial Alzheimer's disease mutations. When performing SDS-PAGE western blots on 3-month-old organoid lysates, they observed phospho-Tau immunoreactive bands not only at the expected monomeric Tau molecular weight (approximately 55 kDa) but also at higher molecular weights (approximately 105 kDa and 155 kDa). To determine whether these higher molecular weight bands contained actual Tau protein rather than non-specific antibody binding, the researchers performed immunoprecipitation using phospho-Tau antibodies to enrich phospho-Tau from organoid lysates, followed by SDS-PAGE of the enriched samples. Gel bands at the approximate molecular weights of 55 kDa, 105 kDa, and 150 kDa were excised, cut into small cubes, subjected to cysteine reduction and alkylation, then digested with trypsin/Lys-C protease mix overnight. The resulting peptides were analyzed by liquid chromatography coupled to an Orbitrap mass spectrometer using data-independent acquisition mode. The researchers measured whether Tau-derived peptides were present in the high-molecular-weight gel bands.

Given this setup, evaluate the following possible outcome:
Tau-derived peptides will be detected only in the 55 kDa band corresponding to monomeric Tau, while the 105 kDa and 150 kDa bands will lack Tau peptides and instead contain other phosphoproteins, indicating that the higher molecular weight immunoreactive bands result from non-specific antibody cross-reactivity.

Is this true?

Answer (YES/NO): NO